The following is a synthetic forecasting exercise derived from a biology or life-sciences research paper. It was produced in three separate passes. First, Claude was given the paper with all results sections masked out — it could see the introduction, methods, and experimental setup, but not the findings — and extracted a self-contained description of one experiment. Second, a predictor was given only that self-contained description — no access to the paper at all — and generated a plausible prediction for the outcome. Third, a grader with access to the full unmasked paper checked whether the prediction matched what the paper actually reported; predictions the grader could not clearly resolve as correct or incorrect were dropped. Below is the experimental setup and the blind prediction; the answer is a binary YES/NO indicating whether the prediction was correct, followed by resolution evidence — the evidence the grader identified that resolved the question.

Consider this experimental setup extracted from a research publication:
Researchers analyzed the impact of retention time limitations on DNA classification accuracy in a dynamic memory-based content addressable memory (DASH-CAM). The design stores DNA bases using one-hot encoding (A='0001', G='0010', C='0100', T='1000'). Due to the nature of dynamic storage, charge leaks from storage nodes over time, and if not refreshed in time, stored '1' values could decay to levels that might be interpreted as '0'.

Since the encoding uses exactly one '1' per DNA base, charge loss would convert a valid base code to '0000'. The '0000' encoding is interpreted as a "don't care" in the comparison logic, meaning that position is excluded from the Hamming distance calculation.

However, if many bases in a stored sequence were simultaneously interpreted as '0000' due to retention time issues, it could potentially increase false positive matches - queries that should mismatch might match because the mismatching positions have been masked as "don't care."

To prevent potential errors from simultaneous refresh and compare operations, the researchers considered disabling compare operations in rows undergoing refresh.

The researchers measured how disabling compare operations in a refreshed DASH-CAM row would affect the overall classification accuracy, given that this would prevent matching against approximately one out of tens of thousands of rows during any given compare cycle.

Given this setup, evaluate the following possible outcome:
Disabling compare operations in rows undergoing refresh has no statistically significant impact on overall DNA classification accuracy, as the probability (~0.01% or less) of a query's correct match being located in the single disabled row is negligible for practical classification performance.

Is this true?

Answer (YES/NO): YES